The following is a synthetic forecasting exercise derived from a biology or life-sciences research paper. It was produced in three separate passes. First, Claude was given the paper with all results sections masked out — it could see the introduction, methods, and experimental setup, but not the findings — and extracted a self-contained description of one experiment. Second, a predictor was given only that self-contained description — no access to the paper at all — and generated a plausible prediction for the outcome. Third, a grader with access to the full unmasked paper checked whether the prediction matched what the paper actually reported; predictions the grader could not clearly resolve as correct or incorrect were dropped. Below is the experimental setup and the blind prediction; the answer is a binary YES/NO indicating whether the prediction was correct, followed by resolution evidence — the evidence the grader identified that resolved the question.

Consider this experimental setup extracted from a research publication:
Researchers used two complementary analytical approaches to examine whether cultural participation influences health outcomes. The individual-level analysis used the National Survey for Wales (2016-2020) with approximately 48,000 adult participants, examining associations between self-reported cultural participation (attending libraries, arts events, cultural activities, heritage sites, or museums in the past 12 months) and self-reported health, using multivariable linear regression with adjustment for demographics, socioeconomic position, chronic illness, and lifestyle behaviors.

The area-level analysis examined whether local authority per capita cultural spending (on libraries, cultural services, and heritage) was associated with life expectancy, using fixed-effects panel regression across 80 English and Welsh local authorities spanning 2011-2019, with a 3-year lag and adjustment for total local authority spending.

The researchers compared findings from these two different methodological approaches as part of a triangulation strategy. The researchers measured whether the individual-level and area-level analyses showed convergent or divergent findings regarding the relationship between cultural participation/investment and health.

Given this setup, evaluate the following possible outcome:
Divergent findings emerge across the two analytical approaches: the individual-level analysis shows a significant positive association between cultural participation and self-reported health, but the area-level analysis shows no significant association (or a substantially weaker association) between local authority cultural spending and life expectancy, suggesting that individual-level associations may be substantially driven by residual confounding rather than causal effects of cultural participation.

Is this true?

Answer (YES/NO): YES